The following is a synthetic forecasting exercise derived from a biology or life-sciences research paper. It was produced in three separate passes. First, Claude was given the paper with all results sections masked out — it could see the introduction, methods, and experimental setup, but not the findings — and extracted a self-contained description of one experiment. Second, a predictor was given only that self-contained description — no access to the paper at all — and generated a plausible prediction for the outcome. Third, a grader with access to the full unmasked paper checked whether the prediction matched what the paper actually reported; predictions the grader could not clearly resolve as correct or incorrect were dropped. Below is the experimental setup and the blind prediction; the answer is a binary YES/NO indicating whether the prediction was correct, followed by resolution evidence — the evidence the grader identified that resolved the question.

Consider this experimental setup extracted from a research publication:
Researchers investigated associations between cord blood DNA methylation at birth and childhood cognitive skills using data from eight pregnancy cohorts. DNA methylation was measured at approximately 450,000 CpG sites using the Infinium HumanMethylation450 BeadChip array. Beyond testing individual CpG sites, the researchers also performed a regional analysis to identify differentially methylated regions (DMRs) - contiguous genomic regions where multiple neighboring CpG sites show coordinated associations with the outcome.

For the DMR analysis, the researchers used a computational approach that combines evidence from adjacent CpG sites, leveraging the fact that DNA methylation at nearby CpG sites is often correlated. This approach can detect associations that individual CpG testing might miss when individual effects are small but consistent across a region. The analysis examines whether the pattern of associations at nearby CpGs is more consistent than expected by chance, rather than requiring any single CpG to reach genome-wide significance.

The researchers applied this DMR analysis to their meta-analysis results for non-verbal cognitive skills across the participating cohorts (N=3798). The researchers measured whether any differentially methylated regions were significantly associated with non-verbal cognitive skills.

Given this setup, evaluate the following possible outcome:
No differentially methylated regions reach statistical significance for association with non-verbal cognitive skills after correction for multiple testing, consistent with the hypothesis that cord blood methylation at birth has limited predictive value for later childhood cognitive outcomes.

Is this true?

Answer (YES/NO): NO